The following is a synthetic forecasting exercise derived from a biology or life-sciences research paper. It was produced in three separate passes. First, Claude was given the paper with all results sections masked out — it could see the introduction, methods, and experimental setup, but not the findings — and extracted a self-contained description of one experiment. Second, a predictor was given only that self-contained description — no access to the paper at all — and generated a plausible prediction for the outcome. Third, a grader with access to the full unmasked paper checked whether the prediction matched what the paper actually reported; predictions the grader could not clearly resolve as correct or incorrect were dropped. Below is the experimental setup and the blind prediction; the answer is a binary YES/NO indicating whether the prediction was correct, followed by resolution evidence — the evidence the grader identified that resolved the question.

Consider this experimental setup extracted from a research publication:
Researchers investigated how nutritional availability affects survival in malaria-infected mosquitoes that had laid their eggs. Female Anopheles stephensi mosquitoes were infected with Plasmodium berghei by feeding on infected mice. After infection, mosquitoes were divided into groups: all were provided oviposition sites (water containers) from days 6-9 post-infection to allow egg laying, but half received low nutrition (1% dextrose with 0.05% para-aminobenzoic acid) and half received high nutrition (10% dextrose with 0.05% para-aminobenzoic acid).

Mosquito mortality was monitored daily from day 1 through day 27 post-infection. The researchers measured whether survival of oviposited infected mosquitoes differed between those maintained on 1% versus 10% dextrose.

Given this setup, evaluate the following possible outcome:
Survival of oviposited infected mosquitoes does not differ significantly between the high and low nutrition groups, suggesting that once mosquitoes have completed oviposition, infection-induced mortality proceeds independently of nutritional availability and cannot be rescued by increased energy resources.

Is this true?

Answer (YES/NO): NO